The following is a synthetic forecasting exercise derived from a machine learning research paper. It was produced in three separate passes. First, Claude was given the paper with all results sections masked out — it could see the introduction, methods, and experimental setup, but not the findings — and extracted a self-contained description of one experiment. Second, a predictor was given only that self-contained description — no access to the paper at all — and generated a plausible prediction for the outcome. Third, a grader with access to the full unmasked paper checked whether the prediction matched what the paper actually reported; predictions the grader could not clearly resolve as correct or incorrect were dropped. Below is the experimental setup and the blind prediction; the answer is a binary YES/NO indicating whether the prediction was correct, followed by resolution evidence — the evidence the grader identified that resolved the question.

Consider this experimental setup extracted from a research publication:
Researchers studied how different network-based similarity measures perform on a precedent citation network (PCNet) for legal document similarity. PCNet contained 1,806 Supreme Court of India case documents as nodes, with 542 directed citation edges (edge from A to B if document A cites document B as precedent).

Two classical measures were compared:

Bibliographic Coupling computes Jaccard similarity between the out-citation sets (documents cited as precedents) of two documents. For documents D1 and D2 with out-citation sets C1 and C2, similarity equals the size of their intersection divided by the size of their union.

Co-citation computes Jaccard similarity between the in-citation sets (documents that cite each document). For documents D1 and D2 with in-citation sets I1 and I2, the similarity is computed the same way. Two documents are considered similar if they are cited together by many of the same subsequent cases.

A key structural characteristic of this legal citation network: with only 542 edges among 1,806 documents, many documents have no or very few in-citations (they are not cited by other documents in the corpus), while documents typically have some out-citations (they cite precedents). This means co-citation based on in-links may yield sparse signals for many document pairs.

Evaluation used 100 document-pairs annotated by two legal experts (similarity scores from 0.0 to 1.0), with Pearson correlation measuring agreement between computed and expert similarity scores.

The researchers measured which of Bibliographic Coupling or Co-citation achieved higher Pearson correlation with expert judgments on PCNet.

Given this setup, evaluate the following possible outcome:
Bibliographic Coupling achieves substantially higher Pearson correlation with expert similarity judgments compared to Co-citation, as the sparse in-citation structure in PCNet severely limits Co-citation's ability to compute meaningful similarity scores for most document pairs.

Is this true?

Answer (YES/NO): NO